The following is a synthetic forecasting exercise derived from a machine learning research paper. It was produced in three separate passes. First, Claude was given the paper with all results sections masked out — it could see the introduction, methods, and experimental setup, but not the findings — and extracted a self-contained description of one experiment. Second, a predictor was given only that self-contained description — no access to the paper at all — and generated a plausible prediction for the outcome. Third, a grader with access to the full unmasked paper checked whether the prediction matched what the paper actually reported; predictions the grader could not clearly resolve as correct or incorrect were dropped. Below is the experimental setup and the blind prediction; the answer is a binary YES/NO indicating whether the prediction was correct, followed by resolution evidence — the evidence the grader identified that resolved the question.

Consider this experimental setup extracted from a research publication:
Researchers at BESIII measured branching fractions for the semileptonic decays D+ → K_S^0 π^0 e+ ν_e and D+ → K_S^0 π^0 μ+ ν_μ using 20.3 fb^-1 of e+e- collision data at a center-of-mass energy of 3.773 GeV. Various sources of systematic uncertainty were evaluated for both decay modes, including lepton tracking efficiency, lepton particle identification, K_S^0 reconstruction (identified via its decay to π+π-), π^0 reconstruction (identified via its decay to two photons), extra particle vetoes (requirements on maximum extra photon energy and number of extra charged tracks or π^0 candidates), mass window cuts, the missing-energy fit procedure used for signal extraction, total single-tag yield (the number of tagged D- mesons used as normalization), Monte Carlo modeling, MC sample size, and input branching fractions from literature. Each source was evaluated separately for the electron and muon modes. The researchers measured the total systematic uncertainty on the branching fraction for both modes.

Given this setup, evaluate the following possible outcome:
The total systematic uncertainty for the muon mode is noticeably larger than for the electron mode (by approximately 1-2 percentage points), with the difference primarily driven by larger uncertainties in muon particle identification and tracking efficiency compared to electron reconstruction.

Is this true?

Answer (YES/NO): NO